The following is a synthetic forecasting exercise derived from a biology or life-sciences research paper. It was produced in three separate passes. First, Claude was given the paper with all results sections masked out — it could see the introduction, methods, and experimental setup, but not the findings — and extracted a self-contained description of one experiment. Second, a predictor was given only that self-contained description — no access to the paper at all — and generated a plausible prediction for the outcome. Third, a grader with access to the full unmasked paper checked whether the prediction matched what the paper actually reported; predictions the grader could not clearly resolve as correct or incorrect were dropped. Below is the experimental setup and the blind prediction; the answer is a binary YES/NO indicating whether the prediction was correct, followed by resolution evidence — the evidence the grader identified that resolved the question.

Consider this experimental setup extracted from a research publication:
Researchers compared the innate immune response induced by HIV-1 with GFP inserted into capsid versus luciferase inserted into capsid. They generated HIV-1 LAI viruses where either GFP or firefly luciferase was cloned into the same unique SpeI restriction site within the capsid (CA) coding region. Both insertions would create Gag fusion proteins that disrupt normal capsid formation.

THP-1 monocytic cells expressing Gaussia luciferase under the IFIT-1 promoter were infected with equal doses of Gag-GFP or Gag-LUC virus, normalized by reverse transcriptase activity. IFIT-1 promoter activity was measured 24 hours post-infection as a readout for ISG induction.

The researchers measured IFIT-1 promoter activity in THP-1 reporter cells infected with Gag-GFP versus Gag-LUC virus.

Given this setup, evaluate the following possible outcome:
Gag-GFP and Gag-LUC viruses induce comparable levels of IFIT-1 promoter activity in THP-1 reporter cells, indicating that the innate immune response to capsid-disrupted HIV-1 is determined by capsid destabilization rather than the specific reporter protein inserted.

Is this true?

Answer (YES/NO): YES